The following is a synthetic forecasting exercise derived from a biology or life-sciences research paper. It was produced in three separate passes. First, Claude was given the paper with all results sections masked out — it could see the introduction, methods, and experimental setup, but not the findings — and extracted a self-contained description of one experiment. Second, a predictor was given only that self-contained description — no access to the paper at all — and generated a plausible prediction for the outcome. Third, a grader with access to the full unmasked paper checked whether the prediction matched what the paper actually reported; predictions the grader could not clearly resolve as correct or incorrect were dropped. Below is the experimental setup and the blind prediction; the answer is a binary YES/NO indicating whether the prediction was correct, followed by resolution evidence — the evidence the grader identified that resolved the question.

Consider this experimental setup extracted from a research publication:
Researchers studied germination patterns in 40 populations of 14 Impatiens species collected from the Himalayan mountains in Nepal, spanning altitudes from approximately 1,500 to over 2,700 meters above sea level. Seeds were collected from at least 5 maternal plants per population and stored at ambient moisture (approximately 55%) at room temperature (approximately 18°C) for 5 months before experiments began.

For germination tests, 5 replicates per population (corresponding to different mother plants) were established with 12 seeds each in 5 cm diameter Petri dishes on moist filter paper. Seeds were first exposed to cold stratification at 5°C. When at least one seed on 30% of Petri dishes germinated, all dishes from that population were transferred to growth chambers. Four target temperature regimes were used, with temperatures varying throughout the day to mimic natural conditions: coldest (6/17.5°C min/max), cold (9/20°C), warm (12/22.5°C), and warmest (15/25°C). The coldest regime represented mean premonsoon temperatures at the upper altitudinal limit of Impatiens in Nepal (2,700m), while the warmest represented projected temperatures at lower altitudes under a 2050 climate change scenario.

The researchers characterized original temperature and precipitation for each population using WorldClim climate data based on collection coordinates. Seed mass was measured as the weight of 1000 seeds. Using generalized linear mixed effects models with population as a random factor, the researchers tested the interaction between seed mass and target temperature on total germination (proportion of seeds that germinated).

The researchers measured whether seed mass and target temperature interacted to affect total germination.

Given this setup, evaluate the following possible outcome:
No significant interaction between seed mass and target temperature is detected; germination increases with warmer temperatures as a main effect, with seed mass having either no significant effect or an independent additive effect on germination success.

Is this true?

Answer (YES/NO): NO